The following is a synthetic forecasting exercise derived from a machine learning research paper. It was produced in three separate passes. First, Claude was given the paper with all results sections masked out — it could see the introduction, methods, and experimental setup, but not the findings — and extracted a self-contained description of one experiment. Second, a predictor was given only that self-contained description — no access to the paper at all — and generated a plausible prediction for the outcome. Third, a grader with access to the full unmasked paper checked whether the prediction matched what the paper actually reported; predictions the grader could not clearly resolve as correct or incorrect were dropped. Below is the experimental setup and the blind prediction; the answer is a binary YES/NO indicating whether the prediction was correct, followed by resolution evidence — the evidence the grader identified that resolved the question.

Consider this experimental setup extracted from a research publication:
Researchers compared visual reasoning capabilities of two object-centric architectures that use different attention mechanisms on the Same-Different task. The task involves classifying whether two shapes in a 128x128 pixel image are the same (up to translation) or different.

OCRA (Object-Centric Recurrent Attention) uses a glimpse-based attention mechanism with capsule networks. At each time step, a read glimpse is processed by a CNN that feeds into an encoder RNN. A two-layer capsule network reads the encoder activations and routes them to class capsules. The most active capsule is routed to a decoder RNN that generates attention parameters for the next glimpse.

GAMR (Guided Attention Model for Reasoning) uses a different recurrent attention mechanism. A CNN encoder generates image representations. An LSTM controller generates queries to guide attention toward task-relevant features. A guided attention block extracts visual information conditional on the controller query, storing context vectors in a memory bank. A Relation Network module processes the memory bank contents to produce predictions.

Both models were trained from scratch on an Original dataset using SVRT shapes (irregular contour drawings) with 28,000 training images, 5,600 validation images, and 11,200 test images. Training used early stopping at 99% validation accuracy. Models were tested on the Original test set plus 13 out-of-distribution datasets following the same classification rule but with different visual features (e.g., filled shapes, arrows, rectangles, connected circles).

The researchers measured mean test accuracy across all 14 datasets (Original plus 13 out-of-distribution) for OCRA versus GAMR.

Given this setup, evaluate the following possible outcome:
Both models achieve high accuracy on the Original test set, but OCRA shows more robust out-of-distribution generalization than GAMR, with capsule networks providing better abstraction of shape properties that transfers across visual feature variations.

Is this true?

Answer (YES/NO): NO